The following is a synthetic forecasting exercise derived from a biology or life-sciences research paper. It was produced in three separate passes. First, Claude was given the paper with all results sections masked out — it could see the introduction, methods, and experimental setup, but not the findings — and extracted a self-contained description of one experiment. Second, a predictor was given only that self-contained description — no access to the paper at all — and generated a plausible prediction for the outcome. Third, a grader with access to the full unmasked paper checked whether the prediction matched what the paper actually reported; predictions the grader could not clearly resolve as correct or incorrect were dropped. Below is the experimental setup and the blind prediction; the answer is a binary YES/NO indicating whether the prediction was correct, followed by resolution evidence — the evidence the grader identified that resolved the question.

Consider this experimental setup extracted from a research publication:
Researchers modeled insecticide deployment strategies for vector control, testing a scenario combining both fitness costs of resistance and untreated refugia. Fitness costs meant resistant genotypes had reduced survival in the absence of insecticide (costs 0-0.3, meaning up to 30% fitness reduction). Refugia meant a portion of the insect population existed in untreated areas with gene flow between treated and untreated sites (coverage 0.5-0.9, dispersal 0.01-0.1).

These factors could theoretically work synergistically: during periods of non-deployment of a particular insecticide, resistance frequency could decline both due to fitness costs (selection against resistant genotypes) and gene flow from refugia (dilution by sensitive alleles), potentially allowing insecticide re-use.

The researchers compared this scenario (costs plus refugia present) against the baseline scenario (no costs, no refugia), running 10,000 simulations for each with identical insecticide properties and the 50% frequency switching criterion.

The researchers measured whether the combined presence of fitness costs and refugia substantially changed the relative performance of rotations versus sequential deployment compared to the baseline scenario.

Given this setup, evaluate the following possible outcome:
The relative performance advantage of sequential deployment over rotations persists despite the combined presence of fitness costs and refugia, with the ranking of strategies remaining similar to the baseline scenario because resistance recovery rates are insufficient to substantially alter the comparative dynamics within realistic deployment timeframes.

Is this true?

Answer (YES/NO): NO